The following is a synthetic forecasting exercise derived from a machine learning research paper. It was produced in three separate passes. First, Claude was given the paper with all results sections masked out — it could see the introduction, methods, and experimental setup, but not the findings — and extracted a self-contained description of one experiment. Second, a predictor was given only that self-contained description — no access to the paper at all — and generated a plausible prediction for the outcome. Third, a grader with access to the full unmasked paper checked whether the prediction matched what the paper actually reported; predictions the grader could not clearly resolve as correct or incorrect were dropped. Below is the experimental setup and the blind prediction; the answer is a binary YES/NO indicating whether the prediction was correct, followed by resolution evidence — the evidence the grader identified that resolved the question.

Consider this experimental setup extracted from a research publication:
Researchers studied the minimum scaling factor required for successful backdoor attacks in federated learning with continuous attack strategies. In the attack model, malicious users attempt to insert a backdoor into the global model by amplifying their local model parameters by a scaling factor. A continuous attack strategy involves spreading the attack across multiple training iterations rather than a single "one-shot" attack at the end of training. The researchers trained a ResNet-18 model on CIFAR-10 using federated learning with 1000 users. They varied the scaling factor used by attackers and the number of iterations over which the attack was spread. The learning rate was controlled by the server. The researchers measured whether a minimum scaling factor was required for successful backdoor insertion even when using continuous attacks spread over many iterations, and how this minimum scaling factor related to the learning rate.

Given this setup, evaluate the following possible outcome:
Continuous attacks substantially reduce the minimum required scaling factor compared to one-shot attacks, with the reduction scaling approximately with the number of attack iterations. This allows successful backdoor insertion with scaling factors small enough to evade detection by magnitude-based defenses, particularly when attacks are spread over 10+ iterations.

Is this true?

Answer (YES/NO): NO